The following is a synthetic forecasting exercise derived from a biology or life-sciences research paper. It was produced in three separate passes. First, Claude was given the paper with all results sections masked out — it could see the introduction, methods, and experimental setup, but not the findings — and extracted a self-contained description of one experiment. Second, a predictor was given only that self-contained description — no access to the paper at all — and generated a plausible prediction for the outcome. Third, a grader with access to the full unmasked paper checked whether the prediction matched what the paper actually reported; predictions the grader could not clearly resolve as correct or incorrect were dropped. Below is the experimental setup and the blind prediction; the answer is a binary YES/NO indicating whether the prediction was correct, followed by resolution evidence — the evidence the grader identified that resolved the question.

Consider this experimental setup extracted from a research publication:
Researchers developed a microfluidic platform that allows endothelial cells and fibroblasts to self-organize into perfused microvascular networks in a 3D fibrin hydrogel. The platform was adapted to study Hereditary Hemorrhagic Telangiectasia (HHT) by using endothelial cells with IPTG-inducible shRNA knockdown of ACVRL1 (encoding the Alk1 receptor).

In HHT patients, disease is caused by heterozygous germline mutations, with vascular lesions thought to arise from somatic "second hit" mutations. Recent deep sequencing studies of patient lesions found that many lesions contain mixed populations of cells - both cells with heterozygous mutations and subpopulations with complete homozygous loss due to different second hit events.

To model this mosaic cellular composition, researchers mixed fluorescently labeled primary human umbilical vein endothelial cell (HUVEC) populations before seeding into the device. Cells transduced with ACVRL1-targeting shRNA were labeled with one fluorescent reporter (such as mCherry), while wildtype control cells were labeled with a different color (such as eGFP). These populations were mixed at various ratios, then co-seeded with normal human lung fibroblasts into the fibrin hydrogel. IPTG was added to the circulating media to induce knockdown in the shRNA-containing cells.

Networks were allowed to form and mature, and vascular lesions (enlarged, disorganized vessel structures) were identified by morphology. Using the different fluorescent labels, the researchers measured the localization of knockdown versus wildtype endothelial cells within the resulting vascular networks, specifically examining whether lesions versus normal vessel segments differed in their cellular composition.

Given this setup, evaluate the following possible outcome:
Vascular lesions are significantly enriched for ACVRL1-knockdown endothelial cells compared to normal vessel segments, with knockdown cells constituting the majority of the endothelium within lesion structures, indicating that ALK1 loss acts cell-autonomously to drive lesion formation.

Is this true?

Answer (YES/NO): NO